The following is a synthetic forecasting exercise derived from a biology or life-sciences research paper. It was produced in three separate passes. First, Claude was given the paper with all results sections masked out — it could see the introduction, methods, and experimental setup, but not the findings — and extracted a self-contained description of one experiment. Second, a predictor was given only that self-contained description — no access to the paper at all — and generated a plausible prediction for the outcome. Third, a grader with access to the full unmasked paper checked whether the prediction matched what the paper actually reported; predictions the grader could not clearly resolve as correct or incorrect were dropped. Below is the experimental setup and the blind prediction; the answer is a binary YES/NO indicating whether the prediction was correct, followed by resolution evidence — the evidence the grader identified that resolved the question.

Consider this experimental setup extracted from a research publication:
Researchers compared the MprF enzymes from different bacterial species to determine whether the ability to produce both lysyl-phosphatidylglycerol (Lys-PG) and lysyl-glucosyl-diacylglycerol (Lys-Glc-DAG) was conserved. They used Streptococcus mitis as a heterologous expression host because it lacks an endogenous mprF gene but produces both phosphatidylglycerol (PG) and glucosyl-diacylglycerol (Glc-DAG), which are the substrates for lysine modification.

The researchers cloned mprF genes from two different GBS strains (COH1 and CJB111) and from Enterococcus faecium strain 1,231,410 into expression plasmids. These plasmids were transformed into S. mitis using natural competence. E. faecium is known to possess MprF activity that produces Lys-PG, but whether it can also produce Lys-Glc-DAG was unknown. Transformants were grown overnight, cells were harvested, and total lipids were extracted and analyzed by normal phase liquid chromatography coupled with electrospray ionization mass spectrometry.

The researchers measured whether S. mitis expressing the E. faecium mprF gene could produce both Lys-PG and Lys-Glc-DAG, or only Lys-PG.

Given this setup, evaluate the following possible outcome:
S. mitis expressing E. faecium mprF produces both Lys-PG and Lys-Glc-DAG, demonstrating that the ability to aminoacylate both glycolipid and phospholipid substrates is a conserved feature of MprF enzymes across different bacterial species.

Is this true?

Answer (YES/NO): NO